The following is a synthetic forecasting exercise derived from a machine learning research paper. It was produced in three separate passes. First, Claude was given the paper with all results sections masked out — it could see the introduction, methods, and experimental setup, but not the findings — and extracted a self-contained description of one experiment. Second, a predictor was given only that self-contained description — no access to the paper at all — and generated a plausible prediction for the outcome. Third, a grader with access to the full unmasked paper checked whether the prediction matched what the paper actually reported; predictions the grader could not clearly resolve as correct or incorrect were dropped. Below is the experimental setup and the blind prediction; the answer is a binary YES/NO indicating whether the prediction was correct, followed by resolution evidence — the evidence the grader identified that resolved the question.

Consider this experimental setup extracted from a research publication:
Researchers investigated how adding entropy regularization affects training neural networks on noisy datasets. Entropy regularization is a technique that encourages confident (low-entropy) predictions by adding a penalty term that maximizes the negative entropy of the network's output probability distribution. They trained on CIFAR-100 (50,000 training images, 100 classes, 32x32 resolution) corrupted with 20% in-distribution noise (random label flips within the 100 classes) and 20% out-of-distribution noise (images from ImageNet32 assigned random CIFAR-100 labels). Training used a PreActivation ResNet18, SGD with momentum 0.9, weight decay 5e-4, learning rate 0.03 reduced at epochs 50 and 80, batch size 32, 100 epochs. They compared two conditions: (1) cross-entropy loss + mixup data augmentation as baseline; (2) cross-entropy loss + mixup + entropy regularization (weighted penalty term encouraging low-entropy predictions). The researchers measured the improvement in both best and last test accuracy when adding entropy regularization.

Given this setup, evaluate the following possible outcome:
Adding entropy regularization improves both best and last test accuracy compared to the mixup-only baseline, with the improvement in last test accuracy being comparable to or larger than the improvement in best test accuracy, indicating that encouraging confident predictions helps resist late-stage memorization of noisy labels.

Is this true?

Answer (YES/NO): NO